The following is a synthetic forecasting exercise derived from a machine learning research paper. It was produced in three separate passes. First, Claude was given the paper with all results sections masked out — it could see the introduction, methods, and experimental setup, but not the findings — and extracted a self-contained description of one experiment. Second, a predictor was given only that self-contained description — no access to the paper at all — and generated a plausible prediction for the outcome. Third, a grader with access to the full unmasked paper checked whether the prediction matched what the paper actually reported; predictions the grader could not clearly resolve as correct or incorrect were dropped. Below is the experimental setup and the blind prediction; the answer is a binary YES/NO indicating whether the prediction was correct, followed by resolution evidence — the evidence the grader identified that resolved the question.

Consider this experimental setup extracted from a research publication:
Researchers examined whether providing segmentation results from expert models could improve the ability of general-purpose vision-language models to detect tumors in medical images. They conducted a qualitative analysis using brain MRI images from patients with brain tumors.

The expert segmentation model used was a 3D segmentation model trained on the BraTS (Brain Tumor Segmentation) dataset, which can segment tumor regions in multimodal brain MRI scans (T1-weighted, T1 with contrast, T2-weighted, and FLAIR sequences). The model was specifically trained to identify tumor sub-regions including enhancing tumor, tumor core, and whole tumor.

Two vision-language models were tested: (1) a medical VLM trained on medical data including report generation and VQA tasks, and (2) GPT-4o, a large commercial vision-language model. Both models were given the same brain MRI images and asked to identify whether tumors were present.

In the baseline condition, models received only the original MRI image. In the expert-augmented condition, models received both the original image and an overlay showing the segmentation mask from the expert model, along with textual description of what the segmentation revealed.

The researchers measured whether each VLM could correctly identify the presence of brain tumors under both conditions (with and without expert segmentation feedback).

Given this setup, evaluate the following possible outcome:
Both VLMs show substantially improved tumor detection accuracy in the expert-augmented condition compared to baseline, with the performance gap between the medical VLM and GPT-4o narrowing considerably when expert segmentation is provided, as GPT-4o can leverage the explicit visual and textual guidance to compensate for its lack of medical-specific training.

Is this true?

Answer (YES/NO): NO